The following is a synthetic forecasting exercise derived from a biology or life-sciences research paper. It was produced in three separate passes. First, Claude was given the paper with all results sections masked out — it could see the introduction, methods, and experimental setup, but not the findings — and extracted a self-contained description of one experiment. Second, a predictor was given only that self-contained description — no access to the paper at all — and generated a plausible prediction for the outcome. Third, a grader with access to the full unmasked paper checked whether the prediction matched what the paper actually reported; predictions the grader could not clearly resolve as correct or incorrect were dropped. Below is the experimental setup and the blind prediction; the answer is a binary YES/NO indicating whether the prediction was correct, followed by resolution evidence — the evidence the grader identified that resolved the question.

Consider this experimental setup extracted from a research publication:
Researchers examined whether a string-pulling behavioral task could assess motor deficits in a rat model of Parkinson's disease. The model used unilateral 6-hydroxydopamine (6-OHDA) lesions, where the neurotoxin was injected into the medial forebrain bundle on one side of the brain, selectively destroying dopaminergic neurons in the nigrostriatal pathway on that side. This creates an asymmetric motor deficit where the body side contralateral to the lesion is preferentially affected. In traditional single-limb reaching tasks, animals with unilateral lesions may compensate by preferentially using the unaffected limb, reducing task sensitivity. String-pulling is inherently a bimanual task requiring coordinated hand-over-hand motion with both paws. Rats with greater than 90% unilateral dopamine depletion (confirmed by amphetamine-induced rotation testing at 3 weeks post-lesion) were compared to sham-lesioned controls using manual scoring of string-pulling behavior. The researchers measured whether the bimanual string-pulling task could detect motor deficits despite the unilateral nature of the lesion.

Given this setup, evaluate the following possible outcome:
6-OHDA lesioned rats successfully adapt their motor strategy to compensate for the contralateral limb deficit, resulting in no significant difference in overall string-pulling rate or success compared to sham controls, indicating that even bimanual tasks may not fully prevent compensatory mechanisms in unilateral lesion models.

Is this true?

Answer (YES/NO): NO